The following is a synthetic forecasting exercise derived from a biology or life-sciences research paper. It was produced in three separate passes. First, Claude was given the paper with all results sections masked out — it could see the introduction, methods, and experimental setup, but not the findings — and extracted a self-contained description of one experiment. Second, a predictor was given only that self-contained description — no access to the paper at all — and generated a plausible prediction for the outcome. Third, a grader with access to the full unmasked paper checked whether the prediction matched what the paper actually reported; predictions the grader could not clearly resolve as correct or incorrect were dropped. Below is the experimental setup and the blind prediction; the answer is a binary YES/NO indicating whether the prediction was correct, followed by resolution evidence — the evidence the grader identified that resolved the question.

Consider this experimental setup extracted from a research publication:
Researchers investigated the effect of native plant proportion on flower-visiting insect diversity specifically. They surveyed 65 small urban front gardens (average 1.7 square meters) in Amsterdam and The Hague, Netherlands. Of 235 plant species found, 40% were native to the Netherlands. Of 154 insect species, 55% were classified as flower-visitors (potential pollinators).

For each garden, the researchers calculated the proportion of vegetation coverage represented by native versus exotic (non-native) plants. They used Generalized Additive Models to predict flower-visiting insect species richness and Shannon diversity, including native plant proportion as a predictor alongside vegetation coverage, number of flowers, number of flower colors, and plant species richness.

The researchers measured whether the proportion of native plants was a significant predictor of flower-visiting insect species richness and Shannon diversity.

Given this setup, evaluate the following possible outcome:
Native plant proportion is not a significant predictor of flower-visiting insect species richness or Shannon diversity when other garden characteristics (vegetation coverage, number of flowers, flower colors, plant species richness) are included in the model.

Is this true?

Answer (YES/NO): YES